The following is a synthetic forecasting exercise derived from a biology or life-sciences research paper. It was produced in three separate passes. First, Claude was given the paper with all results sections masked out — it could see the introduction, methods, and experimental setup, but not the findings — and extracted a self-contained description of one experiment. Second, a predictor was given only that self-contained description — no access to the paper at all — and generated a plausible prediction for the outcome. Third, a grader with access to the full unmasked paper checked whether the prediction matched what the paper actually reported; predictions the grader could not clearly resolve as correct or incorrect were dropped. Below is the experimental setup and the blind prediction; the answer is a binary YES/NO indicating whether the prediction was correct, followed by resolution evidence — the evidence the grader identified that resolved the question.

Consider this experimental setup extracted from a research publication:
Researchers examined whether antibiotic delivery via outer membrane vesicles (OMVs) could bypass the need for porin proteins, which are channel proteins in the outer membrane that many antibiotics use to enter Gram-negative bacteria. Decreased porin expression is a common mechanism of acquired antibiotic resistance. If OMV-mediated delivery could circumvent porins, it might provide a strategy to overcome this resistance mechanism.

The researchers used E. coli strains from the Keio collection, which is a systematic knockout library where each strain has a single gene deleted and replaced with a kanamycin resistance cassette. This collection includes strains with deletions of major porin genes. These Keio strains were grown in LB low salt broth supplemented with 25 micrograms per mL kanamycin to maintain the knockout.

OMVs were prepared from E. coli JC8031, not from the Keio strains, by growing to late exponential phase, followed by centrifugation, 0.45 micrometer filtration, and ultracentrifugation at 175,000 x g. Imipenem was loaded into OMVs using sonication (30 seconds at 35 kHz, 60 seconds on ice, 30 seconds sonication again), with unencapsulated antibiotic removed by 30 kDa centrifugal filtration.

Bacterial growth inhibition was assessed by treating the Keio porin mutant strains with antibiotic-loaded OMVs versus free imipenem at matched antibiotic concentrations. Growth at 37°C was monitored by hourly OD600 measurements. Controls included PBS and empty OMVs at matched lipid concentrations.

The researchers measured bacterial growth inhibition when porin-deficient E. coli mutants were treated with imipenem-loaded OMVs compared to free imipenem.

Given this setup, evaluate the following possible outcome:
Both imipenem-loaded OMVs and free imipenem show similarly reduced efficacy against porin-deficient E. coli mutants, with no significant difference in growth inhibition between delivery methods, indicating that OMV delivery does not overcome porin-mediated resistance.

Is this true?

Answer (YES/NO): NO